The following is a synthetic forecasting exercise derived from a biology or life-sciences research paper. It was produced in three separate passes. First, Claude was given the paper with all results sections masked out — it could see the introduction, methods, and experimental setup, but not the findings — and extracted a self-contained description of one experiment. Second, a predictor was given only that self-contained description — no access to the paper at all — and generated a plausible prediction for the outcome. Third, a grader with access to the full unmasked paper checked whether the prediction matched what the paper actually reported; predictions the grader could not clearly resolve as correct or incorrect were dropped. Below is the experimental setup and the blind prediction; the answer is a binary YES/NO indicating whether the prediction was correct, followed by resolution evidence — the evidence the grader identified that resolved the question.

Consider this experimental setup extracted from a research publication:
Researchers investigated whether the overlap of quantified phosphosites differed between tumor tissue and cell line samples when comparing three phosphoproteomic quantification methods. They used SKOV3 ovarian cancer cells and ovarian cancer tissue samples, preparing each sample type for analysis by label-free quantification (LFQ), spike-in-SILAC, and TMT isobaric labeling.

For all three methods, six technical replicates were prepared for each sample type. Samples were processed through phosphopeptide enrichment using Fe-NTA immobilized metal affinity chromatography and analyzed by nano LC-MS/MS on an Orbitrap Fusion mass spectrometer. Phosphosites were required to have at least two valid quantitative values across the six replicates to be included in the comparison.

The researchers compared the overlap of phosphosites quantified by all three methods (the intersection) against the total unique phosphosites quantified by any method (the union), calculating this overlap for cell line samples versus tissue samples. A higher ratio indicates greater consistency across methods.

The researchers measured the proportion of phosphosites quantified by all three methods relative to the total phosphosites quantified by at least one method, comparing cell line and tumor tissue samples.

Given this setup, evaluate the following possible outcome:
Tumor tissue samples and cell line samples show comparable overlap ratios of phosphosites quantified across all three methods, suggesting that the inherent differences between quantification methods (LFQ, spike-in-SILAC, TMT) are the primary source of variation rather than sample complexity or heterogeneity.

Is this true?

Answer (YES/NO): YES